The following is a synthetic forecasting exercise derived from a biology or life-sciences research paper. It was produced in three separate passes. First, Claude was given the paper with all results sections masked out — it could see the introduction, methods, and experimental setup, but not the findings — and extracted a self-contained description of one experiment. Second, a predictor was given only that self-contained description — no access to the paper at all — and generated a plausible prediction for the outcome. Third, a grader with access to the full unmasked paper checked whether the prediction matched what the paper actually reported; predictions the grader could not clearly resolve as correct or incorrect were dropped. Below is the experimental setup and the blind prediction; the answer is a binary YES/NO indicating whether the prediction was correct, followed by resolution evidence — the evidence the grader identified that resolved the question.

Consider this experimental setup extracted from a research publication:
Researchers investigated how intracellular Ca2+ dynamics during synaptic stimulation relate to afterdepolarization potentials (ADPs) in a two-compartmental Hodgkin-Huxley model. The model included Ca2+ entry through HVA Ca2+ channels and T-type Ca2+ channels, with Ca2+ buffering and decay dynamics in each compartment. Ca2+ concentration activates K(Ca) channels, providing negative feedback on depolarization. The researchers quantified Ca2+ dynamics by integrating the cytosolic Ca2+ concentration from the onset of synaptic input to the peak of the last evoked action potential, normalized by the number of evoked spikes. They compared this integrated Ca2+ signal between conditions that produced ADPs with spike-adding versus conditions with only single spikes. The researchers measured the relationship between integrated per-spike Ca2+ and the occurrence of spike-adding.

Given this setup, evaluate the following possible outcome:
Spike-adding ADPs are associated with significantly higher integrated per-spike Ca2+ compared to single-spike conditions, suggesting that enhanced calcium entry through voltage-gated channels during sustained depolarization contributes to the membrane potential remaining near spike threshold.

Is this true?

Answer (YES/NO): YES